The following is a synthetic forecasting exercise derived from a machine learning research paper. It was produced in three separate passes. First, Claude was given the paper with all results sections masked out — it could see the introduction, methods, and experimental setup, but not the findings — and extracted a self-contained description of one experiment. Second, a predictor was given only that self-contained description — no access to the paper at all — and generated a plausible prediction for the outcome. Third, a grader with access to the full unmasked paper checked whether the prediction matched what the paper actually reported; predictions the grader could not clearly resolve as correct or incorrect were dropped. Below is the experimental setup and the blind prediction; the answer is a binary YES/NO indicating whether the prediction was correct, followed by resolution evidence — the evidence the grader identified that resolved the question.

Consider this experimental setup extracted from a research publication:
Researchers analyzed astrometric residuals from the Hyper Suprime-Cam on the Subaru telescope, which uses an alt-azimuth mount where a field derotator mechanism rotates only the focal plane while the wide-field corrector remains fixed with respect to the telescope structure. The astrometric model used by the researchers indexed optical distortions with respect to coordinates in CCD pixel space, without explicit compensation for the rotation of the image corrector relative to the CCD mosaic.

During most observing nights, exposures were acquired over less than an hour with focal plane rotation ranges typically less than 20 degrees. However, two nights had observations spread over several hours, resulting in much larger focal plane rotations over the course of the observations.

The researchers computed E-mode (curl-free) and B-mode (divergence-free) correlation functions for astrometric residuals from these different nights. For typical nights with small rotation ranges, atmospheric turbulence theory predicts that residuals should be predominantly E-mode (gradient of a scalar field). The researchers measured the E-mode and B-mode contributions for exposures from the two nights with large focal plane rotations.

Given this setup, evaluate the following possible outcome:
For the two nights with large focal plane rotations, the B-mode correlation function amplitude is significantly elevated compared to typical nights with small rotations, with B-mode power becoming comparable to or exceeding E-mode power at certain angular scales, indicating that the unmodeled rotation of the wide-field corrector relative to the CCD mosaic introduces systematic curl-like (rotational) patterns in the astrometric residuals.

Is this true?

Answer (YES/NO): YES